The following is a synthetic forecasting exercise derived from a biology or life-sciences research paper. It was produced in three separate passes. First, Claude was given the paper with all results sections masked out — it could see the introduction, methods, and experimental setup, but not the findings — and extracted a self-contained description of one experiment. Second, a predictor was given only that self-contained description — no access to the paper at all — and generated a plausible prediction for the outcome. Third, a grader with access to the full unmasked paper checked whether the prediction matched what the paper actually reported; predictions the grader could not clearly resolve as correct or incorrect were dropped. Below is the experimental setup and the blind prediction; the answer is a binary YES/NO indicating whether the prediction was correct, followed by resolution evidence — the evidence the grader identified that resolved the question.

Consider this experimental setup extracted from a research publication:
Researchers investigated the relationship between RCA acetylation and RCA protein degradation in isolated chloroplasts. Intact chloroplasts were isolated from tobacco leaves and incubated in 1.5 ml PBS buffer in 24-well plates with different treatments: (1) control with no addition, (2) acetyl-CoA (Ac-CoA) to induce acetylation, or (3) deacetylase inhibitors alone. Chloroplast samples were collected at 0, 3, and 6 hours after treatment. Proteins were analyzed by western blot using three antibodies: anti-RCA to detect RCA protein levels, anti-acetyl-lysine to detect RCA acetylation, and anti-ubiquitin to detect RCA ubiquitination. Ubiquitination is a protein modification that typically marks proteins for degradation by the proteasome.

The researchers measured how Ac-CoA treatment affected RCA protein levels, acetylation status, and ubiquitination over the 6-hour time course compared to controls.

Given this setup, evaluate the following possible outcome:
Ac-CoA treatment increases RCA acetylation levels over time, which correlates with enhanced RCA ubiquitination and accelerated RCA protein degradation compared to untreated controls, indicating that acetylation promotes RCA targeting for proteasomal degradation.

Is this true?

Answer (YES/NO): NO